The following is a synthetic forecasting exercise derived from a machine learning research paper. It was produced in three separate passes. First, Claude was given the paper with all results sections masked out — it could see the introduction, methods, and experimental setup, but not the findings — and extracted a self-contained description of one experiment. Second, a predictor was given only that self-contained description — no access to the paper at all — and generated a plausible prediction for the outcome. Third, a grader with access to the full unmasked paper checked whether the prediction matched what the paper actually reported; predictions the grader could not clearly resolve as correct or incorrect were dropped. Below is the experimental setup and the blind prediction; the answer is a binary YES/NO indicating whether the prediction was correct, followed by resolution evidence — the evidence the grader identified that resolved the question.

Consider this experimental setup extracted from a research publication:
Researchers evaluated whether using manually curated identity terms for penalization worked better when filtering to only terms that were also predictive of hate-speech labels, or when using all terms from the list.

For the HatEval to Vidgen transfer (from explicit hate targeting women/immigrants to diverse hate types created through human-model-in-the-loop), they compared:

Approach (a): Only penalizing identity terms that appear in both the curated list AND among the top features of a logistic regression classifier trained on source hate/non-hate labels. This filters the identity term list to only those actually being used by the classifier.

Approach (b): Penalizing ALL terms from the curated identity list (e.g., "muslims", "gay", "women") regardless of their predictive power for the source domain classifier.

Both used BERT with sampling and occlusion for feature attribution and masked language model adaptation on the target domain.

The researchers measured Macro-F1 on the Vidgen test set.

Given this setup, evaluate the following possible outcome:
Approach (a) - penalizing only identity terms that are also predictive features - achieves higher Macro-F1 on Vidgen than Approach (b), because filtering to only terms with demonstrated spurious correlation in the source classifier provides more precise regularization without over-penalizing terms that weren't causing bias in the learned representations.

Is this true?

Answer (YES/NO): YES